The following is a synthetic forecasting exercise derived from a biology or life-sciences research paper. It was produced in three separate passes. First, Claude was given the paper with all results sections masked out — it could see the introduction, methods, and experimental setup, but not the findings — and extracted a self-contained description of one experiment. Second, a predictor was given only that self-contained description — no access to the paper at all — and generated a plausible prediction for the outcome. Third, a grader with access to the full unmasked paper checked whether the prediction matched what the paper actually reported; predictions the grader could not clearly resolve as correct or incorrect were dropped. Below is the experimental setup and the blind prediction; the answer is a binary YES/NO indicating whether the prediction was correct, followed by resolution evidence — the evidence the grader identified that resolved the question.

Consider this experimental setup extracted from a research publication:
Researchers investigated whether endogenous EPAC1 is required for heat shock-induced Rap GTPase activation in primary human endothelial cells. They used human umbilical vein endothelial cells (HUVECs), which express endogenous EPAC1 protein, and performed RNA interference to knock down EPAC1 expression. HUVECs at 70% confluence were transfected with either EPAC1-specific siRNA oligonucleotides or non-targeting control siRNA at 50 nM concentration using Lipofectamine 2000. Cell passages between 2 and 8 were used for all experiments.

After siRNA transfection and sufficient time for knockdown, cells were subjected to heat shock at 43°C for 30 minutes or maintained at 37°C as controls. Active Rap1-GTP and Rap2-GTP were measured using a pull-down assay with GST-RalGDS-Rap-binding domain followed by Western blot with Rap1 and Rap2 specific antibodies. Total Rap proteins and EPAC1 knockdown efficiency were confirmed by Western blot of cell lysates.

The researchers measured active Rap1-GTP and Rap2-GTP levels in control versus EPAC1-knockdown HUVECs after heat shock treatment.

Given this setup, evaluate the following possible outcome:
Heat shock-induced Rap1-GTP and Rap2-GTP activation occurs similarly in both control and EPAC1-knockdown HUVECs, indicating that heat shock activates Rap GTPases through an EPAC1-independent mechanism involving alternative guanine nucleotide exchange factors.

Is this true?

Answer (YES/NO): NO